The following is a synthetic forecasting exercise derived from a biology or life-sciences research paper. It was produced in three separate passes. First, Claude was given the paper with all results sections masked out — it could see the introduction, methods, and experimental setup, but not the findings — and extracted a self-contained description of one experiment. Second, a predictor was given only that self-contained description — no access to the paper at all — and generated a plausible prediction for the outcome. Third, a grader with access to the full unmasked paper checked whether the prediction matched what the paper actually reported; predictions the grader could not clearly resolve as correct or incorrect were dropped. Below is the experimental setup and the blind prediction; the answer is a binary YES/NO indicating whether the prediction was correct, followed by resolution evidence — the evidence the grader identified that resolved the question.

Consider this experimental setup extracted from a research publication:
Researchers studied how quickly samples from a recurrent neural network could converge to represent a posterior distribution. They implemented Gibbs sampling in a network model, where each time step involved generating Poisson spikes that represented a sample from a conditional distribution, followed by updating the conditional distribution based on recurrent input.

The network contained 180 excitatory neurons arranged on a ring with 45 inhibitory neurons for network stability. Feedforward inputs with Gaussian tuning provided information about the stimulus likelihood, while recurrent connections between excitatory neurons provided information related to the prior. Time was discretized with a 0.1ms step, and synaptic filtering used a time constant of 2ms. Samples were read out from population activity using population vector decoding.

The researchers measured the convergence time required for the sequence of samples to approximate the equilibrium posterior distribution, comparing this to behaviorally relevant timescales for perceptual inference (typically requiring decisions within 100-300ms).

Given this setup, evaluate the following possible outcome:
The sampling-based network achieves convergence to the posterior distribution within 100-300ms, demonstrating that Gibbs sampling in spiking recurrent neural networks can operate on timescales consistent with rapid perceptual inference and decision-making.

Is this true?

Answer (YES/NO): NO